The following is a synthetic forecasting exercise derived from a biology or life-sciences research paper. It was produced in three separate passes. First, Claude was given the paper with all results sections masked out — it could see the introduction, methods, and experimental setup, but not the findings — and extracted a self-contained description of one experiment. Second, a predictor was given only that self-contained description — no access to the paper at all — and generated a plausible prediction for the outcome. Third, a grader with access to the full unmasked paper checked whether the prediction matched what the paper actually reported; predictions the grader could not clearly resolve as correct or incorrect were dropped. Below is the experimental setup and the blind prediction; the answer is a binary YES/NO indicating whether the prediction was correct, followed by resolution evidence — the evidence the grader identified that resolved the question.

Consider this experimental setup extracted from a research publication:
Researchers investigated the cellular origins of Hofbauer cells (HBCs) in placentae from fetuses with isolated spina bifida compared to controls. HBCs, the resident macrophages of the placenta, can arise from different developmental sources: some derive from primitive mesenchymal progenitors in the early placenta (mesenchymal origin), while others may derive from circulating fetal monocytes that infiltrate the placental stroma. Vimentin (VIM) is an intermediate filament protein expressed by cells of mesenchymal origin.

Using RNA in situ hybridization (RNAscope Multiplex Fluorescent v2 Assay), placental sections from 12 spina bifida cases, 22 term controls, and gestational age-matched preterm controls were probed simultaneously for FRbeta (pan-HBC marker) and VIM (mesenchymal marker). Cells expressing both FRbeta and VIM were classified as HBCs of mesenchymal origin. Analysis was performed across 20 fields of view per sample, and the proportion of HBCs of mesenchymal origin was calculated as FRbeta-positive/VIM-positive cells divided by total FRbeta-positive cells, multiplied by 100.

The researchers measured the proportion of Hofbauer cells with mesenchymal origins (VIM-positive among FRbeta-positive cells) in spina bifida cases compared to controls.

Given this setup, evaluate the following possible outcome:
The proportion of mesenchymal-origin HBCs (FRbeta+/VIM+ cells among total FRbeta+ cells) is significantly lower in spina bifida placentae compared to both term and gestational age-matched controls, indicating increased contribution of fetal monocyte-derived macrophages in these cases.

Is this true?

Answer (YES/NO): NO